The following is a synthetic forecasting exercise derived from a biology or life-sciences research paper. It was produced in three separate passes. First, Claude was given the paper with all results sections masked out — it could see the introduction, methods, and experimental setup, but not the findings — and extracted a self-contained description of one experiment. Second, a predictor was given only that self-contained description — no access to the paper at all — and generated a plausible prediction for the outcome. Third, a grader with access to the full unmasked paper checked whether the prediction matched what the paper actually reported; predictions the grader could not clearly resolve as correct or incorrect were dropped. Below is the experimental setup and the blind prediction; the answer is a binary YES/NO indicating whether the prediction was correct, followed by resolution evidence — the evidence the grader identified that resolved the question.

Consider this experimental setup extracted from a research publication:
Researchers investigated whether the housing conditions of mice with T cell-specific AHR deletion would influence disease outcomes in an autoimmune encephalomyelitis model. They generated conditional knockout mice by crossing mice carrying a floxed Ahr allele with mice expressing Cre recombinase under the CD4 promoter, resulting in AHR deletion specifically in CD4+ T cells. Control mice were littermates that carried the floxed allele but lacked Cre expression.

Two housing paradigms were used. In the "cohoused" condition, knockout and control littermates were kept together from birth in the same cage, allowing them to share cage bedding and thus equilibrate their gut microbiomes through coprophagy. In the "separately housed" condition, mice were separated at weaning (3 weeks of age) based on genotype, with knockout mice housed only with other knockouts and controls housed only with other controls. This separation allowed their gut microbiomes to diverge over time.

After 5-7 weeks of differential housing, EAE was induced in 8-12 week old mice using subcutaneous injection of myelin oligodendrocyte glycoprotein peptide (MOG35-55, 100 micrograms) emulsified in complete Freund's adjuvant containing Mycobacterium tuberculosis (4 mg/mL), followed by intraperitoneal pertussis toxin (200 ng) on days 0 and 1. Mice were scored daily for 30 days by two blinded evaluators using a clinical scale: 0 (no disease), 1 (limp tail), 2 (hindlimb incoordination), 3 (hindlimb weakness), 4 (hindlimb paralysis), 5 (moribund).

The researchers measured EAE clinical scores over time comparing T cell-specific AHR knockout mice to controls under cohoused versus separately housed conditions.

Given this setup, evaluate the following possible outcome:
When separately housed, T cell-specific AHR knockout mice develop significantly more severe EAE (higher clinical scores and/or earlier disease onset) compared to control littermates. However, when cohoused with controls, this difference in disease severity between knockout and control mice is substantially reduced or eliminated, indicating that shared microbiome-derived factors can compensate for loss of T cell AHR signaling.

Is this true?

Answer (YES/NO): NO